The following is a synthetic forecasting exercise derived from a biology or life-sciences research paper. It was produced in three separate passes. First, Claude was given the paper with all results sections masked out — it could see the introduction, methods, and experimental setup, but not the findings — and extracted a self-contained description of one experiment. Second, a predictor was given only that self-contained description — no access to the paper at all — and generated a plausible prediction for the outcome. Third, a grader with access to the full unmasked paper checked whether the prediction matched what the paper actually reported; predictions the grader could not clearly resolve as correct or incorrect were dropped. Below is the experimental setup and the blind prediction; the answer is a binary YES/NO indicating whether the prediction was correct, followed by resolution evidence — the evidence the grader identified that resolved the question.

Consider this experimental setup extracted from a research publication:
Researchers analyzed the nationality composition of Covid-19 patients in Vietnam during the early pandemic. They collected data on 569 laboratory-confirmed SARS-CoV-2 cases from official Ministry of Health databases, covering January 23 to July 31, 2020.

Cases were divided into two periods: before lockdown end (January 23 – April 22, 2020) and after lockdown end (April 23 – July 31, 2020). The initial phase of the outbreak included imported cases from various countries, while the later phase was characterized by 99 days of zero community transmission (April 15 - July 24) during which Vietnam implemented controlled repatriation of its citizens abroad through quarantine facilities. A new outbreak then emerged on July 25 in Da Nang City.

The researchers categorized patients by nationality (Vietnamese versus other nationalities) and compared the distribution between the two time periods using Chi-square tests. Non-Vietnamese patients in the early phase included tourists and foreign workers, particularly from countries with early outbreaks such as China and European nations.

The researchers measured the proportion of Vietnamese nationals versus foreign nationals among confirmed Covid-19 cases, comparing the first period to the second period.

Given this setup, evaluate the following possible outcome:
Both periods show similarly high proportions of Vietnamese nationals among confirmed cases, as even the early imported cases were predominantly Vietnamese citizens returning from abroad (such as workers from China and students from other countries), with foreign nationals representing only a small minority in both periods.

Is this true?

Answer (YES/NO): NO